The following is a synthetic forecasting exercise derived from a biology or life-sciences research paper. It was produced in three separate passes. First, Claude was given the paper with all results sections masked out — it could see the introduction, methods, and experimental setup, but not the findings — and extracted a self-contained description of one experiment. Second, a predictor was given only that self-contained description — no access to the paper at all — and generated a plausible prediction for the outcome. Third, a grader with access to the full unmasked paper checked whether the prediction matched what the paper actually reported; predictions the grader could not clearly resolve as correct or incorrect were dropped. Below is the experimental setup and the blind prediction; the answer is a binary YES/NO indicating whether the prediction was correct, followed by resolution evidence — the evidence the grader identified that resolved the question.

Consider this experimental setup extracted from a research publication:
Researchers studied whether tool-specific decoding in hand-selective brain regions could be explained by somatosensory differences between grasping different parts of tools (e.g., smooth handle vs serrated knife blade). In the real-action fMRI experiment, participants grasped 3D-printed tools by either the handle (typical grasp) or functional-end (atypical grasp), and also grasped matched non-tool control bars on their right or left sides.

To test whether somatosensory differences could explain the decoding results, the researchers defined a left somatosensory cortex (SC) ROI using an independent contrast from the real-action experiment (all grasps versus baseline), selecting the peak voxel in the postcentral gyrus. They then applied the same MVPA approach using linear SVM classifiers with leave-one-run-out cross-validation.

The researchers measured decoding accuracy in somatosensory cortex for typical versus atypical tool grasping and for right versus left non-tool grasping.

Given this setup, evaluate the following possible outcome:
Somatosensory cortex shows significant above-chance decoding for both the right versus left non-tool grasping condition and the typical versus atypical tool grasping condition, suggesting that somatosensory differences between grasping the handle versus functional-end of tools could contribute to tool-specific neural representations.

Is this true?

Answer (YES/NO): YES